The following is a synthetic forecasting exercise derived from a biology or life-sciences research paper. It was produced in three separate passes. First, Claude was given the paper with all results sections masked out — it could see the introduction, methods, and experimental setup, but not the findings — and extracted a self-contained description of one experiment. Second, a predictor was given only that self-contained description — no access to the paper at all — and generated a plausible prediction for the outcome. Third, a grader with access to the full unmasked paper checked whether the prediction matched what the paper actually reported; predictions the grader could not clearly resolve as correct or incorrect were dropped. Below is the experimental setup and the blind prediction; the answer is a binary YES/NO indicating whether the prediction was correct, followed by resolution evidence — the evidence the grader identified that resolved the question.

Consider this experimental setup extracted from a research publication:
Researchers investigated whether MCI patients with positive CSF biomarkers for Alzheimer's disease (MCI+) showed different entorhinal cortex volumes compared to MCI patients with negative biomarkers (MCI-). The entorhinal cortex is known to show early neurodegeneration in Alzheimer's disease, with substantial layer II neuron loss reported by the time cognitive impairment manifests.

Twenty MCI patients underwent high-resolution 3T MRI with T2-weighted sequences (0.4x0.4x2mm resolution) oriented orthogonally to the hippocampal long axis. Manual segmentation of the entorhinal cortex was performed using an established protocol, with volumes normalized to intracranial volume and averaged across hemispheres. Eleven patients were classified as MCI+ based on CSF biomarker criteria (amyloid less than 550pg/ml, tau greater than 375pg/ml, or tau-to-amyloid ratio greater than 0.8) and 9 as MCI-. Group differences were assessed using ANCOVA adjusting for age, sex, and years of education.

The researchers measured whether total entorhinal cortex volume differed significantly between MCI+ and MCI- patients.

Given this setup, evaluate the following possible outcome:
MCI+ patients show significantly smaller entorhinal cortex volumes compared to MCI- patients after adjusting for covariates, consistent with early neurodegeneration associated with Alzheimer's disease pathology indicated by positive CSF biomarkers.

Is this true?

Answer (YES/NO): NO